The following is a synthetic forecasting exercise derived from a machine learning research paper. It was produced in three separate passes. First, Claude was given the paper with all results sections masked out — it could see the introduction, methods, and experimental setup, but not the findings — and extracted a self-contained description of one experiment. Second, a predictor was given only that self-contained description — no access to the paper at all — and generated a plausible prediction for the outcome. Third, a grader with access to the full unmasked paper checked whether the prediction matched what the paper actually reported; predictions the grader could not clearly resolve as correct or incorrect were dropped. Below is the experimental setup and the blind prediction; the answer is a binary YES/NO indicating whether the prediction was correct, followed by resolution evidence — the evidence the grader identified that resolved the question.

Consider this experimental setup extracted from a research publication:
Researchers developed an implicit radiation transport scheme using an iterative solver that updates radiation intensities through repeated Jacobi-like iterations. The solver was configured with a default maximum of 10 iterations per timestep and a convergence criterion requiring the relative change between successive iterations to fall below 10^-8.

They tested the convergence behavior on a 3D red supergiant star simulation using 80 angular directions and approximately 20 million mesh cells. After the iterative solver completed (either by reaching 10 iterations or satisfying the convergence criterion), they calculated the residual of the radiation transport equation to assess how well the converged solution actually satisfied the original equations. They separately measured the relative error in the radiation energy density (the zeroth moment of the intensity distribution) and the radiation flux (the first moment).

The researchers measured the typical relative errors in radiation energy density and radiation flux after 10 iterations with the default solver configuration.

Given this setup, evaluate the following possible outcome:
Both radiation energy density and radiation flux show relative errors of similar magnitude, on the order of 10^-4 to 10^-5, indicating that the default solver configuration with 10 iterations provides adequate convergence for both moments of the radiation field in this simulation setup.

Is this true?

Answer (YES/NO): NO